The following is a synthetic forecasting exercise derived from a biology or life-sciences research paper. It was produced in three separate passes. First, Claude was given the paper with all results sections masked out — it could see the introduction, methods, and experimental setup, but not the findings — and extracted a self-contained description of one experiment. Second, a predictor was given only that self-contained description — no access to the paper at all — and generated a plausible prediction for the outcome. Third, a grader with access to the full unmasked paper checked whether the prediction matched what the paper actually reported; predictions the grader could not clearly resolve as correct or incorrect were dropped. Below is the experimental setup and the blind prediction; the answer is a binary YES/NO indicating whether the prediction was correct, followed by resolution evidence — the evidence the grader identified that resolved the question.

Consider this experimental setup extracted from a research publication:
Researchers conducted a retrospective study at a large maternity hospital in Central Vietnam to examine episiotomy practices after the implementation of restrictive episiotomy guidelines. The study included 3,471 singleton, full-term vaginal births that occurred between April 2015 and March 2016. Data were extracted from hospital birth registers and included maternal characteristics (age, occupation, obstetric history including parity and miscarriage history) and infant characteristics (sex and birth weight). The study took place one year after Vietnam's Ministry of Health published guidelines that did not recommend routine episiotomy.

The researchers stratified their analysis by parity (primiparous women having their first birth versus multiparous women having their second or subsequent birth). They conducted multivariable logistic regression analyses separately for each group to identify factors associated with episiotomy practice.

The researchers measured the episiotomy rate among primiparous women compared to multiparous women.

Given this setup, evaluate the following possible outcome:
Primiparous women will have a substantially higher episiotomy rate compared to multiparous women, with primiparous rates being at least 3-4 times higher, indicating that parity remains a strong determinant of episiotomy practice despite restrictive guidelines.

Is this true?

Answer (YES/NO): NO